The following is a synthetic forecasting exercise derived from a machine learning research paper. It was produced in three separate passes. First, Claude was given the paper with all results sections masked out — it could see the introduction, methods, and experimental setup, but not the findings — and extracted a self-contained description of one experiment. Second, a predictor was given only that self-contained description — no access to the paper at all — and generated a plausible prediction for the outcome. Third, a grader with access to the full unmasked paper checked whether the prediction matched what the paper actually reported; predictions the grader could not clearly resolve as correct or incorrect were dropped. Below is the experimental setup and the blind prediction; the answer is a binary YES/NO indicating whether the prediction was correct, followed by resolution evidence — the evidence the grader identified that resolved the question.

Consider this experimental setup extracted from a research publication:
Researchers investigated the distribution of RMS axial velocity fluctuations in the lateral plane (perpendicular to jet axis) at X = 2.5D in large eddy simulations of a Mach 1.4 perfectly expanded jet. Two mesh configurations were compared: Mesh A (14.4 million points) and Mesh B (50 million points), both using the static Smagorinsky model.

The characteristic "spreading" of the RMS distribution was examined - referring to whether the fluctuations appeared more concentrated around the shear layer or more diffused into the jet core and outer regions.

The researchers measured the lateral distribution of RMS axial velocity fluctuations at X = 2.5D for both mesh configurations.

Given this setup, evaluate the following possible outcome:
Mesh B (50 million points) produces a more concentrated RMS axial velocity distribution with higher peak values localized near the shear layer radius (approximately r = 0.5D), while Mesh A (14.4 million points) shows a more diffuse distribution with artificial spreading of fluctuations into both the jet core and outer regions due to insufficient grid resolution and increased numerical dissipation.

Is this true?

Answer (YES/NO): YES